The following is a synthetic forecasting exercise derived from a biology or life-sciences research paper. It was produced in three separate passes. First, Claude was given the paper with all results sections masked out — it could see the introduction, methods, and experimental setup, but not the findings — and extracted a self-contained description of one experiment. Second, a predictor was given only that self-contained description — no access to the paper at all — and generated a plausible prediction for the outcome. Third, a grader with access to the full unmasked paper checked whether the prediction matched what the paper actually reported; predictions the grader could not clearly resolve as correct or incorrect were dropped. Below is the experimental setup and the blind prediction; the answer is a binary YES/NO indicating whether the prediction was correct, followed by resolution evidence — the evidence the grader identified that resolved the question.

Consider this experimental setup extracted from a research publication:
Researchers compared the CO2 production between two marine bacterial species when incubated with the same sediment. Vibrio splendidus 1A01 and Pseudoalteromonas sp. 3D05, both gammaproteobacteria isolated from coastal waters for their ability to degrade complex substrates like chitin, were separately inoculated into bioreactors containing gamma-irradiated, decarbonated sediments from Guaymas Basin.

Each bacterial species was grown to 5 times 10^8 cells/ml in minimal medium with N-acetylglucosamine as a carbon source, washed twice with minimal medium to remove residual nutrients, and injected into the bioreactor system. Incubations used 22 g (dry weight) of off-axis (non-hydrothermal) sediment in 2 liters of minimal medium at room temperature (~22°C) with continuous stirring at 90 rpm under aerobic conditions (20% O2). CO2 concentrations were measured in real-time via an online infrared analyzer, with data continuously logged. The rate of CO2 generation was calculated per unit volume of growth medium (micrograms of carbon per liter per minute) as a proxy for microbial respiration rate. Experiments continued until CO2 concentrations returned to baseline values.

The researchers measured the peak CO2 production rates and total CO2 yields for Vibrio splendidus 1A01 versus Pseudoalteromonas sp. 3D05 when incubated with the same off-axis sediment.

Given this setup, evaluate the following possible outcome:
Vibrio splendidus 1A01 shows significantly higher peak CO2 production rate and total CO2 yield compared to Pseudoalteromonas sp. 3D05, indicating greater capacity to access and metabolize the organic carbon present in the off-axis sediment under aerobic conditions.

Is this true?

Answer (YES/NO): NO